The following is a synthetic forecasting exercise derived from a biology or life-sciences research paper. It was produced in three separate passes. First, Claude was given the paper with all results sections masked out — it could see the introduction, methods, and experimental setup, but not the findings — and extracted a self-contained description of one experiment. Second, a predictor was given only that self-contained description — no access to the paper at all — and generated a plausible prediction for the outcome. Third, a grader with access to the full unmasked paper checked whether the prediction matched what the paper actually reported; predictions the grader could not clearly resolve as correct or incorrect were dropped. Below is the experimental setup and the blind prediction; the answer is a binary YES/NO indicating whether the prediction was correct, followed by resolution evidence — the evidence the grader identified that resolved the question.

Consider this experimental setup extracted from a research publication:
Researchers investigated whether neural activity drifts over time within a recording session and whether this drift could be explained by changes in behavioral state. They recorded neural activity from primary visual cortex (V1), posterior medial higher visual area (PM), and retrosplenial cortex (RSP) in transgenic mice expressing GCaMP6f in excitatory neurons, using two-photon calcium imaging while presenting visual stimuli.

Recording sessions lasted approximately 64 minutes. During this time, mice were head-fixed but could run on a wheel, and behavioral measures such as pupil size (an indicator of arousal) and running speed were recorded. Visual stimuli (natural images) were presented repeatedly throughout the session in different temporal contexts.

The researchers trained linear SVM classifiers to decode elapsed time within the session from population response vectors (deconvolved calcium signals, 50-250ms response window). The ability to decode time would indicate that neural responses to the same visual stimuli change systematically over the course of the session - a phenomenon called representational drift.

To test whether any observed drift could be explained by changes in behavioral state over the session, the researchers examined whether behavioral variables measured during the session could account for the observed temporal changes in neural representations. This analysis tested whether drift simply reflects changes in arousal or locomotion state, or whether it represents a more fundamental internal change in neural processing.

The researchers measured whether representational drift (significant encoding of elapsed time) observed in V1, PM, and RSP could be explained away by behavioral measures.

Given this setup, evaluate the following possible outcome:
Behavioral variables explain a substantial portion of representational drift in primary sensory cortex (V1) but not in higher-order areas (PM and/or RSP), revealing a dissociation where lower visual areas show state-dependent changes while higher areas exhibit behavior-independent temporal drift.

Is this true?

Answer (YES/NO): NO